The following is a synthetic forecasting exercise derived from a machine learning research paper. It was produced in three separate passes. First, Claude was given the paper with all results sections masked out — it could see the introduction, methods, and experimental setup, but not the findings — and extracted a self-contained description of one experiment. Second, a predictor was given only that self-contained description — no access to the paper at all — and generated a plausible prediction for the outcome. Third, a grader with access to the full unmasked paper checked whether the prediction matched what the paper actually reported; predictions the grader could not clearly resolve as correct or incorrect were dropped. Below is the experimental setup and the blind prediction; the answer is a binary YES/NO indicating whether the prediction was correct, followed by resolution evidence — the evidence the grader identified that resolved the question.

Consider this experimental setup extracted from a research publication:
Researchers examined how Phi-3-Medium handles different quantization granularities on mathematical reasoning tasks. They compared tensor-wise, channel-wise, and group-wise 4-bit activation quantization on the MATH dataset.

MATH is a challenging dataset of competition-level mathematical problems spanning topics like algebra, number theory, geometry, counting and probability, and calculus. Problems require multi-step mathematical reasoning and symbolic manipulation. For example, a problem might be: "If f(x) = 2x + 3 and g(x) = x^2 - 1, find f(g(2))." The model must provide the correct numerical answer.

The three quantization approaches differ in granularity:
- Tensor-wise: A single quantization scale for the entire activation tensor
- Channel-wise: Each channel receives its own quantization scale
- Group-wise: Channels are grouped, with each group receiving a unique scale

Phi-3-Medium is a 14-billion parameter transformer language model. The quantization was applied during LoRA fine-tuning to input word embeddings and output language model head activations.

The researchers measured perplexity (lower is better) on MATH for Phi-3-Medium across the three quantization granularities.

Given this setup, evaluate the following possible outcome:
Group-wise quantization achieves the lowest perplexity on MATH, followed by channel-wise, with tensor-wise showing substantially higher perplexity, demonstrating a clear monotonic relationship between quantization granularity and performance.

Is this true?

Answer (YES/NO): YES